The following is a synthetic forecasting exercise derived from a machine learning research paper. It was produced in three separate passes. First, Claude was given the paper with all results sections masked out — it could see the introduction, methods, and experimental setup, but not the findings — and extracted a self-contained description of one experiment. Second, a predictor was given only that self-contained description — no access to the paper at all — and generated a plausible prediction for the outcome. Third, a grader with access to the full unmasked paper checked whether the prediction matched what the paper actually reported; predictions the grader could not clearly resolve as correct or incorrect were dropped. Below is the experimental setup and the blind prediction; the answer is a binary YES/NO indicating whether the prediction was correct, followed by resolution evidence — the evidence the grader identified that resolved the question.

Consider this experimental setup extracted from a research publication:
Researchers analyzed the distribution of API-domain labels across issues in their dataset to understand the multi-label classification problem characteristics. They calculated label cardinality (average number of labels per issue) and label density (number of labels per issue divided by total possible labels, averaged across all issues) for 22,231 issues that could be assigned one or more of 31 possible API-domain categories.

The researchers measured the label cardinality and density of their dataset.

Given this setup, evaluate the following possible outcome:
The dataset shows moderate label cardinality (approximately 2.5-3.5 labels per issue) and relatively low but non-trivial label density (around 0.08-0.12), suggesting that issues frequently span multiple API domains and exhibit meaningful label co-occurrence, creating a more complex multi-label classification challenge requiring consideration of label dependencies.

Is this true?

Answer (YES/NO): NO